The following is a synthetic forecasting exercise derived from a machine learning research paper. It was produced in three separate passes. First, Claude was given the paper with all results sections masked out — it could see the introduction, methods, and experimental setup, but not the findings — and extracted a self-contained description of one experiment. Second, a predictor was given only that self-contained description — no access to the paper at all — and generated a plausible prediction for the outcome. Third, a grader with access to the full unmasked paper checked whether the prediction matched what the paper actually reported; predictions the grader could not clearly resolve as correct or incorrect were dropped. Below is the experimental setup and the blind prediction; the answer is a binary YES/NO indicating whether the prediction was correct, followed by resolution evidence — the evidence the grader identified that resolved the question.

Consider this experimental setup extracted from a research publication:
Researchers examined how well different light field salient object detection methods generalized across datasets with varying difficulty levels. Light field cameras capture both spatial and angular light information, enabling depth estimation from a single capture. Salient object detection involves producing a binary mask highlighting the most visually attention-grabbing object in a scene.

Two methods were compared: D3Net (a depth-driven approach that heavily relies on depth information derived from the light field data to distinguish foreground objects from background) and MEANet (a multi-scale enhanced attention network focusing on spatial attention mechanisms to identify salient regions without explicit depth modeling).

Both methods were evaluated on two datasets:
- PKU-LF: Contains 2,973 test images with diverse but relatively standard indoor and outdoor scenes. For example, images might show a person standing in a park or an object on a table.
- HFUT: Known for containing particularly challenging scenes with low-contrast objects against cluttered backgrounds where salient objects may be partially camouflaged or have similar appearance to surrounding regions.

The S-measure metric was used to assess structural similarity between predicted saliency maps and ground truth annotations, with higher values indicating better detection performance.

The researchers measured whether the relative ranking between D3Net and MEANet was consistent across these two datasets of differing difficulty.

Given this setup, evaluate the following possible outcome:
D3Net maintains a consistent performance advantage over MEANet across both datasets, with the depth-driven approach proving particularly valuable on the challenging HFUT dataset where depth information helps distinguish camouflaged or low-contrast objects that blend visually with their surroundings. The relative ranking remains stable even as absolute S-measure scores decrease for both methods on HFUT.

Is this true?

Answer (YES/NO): NO